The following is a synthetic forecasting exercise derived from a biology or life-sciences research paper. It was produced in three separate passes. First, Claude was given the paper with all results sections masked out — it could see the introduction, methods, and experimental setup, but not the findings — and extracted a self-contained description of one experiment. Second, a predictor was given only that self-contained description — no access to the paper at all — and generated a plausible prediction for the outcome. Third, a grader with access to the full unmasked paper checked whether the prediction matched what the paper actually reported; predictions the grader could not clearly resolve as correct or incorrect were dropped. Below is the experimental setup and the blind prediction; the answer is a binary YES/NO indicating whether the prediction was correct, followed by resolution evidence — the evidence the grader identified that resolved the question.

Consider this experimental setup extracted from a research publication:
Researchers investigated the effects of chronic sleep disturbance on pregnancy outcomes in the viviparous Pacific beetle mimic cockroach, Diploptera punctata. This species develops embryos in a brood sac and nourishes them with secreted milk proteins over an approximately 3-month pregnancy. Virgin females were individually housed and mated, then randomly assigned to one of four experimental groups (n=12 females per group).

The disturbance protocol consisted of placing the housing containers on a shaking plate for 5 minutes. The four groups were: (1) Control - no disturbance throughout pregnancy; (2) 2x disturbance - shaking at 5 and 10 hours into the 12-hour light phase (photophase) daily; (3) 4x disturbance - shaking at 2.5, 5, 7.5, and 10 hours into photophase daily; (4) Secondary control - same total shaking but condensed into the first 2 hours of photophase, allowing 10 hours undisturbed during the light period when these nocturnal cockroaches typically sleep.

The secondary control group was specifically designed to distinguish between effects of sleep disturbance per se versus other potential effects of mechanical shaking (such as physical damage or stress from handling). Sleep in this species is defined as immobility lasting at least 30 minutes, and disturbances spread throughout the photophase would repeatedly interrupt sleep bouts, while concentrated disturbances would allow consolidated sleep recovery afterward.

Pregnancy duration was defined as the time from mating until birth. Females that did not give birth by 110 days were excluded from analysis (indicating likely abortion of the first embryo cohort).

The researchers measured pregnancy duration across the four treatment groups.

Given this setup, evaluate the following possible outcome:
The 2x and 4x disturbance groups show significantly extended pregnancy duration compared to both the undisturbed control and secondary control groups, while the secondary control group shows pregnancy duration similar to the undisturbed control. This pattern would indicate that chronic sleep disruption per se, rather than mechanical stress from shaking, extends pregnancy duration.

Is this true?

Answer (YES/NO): YES